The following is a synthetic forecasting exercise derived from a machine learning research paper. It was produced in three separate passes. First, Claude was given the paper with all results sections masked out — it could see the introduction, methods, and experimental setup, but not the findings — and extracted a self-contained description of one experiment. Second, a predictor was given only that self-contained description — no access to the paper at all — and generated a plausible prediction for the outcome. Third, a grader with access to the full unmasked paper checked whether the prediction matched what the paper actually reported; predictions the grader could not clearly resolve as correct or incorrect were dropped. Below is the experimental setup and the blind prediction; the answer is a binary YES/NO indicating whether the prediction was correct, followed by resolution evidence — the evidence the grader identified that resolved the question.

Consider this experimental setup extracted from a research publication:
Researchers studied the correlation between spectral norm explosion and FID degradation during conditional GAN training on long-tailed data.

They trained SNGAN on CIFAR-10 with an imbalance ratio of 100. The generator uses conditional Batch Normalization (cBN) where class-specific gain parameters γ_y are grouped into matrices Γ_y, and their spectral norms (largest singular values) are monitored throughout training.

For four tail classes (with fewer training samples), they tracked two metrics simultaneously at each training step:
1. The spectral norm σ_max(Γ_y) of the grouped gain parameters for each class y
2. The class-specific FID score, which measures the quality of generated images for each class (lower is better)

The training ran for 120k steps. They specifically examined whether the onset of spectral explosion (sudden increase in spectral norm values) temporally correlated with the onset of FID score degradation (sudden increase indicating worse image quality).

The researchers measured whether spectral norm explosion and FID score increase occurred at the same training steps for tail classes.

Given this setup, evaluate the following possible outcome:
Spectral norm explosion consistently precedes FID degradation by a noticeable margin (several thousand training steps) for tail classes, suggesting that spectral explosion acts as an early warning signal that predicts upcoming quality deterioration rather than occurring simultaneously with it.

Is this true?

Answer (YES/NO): NO